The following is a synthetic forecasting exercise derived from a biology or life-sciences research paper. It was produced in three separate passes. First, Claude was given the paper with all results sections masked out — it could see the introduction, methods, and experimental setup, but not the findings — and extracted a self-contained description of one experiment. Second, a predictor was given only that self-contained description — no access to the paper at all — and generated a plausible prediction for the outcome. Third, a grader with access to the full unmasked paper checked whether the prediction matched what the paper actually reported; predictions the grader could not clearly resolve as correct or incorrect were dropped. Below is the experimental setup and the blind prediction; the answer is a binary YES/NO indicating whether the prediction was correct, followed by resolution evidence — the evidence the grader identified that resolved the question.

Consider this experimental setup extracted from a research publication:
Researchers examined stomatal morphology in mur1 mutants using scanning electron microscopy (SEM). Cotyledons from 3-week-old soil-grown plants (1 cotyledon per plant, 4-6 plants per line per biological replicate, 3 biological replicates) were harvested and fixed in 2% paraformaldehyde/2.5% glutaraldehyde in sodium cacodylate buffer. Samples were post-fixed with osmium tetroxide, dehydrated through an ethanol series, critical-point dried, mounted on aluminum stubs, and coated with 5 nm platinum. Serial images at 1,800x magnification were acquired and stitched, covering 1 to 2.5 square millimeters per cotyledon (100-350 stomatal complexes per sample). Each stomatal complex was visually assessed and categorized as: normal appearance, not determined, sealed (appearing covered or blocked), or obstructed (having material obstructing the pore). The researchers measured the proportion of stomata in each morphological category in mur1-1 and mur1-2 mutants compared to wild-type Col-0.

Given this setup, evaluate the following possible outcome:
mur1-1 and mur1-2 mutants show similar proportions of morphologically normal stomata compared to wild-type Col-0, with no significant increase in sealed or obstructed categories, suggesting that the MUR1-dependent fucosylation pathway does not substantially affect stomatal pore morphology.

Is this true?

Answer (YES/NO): NO